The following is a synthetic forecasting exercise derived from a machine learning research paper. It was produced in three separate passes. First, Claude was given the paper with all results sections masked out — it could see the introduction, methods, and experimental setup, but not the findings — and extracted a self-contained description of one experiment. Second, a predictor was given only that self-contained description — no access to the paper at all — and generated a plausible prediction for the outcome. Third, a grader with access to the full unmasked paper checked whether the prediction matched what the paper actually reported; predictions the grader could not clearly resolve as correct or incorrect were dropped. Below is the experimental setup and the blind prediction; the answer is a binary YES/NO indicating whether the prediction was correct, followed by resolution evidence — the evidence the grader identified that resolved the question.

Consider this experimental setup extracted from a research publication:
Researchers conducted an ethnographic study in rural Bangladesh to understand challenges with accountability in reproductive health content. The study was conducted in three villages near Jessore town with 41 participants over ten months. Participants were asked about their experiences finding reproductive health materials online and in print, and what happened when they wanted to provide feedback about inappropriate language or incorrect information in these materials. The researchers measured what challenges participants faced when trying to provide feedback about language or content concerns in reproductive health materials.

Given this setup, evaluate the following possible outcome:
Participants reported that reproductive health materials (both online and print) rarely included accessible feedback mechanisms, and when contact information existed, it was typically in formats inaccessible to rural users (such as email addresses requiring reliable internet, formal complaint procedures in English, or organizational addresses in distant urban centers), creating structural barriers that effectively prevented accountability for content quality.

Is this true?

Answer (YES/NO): NO